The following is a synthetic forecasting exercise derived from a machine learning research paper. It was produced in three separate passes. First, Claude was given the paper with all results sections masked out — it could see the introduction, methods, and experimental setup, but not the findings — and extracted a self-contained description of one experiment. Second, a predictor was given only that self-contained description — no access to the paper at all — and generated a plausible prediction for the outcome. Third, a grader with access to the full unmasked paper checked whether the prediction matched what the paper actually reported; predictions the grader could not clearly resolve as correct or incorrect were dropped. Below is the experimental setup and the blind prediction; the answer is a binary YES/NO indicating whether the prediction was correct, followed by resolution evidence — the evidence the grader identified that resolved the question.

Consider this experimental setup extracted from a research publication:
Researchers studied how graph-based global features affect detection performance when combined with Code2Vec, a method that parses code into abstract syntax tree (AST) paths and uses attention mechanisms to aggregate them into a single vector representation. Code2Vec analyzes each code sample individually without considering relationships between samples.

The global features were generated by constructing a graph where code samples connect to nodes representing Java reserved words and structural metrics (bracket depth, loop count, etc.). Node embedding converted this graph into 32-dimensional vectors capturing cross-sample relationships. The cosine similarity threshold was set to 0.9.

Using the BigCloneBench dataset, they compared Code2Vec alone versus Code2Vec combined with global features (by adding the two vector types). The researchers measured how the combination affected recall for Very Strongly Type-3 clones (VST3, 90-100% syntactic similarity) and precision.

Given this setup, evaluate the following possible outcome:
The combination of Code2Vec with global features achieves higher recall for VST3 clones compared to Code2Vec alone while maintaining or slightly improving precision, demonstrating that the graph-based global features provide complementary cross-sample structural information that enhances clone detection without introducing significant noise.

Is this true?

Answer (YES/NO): NO